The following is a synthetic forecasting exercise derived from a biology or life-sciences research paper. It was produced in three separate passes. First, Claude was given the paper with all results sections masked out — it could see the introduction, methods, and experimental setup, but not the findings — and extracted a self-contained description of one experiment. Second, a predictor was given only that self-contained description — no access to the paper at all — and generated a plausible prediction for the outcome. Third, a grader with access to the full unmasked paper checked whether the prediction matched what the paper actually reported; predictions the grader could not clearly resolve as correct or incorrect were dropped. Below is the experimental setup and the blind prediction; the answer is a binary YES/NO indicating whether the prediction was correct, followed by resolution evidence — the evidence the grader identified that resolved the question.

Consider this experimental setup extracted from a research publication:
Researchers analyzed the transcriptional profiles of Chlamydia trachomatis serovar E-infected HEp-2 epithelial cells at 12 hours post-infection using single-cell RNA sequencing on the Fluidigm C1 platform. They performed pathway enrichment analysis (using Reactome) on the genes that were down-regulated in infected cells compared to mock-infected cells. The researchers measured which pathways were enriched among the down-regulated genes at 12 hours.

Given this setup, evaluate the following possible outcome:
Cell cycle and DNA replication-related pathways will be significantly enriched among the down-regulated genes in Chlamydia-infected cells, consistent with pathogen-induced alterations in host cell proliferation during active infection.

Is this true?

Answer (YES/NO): YES